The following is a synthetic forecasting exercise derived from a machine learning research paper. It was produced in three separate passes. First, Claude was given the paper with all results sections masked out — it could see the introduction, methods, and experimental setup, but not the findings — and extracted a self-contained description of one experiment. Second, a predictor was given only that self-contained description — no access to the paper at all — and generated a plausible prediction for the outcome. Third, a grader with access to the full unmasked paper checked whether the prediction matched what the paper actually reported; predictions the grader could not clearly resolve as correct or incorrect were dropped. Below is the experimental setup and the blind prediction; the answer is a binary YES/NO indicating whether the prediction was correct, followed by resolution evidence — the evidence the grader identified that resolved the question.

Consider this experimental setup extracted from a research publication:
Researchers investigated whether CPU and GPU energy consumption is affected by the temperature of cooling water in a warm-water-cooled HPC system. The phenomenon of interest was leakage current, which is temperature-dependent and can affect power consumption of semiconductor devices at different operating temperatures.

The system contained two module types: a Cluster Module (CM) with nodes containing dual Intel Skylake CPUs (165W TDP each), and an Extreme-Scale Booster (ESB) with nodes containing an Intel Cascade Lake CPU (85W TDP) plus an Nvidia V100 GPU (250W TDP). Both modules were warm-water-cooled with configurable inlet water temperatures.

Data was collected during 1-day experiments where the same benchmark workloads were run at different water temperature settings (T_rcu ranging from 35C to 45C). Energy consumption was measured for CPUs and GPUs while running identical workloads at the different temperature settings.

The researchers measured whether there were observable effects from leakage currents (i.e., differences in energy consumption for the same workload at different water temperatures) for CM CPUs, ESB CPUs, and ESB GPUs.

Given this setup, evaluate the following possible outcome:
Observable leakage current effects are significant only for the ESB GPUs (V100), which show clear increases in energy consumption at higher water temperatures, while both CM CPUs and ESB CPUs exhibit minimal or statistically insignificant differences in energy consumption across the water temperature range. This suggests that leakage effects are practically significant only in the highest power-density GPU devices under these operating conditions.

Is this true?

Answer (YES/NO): NO